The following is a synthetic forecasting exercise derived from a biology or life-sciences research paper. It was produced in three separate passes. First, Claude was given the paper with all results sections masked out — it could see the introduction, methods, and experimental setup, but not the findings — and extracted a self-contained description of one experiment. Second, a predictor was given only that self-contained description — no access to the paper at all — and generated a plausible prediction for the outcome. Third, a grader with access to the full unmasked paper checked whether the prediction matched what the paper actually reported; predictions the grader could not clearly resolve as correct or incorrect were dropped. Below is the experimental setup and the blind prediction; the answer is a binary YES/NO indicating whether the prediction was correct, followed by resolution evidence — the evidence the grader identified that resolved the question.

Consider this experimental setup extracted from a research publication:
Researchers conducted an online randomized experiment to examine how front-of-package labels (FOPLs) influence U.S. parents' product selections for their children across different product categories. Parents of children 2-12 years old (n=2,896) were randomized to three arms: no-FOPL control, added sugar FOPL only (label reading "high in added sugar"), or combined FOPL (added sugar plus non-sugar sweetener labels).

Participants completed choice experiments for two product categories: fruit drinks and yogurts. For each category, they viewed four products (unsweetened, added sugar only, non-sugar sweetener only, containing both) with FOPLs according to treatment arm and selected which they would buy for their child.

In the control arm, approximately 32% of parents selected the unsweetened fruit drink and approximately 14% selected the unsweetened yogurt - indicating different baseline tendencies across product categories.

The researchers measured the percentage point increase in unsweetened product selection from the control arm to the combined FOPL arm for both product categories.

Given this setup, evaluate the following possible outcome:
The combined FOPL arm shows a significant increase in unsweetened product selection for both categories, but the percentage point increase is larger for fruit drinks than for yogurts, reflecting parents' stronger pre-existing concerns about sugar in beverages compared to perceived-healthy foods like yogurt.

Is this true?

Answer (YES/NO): NO